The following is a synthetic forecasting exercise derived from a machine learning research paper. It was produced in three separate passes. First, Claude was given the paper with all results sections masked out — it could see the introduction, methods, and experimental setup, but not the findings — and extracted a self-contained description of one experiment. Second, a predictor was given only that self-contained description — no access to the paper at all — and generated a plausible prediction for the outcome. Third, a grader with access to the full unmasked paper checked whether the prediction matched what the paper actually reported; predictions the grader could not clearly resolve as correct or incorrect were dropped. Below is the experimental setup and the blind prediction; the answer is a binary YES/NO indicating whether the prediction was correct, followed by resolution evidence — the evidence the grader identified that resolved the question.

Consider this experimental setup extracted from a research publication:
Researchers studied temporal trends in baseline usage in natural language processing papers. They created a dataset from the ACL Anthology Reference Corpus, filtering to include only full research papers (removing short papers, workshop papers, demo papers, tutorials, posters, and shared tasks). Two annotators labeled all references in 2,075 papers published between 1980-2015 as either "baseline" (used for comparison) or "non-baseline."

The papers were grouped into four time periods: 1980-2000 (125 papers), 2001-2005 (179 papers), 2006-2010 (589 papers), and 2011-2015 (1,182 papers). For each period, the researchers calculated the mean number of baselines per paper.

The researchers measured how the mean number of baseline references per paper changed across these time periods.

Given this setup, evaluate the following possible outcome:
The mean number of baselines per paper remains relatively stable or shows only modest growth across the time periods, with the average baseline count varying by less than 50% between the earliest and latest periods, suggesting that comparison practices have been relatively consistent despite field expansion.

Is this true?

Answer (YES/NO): NO